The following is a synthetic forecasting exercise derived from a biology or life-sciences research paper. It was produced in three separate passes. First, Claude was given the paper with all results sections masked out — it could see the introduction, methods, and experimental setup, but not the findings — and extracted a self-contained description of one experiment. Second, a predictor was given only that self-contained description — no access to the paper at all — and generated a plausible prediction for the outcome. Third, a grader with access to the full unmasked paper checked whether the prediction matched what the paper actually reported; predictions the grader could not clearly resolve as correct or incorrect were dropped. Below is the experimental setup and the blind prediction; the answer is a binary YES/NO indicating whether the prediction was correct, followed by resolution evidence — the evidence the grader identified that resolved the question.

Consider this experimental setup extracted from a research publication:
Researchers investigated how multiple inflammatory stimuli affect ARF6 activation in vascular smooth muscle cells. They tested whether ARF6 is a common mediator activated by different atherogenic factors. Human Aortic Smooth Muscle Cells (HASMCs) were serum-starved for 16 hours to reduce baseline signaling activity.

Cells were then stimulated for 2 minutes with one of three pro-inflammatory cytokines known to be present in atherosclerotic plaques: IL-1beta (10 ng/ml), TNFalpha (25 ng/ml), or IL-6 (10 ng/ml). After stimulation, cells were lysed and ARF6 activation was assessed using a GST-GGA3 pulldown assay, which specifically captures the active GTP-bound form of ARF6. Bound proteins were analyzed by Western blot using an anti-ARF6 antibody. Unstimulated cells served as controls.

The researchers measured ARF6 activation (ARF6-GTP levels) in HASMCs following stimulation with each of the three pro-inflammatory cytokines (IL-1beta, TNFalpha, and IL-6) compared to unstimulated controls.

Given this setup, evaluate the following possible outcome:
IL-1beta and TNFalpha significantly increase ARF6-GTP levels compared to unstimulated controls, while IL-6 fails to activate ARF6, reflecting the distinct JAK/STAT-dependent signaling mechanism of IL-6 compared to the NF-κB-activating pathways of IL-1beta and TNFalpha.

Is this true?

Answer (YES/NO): NO